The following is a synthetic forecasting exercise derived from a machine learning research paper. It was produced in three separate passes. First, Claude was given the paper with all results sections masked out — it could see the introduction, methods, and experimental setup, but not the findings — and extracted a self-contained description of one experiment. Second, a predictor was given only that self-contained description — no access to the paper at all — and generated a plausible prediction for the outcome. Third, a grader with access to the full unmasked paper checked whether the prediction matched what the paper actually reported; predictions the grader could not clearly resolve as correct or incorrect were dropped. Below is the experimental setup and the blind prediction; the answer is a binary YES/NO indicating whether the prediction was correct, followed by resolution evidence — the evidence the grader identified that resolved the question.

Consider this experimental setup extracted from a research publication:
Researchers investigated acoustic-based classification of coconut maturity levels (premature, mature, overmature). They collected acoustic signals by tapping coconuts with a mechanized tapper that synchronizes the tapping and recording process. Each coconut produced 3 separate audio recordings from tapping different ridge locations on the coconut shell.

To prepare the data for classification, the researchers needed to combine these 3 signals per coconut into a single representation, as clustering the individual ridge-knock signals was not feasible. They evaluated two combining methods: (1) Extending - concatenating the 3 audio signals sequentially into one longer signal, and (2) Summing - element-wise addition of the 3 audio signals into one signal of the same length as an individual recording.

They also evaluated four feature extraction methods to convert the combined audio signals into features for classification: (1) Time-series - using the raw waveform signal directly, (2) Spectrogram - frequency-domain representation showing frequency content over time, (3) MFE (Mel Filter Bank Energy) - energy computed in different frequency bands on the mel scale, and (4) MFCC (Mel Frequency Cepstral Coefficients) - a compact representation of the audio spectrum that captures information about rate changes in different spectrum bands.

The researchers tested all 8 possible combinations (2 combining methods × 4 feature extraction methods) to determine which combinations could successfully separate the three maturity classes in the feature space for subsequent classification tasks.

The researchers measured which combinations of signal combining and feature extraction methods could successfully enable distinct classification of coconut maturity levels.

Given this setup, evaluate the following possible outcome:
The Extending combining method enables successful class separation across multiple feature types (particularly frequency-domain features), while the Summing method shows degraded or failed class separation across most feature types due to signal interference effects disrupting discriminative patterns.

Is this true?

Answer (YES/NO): NO